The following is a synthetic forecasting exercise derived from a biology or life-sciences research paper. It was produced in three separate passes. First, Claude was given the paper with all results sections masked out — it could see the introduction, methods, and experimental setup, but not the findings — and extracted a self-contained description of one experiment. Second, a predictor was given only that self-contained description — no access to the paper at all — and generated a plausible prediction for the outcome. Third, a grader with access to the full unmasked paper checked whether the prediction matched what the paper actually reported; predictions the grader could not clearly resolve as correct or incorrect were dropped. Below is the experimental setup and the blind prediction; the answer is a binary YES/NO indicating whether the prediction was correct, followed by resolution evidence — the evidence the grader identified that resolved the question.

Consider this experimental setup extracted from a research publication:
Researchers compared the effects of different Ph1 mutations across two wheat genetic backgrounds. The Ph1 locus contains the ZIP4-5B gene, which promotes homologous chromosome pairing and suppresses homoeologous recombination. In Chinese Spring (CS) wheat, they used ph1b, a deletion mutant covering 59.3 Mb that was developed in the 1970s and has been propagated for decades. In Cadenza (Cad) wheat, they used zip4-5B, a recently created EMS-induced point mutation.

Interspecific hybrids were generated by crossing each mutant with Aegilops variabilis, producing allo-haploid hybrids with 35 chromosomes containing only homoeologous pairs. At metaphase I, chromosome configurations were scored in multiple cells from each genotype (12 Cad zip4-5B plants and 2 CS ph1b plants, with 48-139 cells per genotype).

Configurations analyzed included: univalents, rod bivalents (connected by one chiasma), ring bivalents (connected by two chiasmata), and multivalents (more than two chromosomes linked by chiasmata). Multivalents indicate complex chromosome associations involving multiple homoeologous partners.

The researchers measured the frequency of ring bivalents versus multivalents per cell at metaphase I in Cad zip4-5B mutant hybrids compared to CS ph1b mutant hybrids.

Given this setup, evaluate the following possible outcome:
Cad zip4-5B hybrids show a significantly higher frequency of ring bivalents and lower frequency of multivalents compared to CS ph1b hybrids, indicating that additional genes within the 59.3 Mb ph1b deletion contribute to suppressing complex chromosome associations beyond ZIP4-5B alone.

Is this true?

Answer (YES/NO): NO